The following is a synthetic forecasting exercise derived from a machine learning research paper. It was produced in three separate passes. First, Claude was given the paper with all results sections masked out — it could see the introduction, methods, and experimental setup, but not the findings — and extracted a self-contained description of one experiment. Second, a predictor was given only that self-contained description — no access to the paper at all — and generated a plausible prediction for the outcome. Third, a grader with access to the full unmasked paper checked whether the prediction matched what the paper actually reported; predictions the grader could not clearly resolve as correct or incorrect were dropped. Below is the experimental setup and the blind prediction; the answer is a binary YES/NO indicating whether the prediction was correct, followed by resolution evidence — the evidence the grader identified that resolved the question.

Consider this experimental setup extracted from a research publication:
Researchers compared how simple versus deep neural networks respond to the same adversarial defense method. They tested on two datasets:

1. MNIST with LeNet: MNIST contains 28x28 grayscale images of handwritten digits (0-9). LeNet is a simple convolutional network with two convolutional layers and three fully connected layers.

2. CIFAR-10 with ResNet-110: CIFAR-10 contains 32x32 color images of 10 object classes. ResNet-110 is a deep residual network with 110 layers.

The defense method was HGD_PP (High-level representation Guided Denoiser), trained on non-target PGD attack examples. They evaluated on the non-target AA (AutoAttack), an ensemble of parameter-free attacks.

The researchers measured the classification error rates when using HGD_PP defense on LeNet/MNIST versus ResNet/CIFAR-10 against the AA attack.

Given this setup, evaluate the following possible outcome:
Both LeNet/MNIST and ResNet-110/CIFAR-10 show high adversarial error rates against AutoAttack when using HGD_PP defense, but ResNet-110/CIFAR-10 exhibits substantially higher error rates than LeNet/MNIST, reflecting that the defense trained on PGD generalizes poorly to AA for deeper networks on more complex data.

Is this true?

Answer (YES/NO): NO